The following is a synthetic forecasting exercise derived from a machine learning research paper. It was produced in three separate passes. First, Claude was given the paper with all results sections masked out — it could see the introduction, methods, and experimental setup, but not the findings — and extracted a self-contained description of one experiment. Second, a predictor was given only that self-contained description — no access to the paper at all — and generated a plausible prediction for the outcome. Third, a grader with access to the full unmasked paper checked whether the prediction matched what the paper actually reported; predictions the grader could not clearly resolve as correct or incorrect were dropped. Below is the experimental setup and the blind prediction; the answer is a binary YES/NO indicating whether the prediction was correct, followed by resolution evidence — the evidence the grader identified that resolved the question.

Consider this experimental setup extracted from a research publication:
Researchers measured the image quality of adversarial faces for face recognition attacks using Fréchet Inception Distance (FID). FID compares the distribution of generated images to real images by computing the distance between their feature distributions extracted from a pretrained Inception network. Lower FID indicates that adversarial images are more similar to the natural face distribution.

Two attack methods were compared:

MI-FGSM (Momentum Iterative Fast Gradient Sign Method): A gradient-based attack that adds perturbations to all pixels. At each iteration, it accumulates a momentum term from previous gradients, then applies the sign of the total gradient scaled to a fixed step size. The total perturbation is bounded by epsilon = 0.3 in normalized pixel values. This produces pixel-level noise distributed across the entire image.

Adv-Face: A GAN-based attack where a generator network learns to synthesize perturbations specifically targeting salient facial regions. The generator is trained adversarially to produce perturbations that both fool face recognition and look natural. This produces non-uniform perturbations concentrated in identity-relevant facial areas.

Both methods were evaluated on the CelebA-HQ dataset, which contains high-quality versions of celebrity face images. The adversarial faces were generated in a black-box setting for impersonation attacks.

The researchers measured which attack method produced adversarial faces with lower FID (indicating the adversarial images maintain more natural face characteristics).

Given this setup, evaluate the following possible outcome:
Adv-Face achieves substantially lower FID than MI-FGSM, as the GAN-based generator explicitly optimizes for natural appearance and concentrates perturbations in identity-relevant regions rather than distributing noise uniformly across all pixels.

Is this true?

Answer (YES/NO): NO